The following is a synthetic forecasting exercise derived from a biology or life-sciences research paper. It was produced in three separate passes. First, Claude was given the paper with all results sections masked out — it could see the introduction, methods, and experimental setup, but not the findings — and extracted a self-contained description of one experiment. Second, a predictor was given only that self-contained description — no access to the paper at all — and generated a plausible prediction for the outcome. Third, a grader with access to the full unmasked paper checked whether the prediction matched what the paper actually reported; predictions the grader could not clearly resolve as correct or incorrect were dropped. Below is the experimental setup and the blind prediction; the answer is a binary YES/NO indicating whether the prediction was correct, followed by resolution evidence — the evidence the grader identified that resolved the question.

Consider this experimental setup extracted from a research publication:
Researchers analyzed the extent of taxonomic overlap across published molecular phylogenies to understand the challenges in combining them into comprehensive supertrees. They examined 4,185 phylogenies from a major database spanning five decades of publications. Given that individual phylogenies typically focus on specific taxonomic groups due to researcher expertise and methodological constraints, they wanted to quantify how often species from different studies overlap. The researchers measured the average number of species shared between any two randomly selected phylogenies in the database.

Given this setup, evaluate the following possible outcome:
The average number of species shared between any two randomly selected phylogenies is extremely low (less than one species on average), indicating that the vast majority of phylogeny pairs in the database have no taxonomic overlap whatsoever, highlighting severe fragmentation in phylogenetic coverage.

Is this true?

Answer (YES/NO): YES